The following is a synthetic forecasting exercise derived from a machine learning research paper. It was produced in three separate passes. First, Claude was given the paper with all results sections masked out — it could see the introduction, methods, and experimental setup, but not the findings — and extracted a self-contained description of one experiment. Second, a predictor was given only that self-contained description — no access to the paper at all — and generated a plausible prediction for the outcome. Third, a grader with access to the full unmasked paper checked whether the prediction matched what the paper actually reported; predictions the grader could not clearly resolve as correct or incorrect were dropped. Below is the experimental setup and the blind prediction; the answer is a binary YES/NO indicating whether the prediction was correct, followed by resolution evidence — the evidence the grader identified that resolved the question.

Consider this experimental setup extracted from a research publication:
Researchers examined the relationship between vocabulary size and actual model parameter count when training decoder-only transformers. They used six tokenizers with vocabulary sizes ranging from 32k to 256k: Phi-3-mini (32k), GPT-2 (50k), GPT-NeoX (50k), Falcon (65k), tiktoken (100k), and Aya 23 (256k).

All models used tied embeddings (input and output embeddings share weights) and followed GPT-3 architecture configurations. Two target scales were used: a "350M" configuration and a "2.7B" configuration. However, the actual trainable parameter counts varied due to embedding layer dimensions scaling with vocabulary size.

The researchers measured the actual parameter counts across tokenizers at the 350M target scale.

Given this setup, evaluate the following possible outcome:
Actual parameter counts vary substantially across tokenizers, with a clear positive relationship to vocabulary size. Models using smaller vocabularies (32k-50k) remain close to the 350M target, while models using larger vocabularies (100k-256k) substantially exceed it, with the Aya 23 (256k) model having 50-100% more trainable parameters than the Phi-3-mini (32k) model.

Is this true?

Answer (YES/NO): YES